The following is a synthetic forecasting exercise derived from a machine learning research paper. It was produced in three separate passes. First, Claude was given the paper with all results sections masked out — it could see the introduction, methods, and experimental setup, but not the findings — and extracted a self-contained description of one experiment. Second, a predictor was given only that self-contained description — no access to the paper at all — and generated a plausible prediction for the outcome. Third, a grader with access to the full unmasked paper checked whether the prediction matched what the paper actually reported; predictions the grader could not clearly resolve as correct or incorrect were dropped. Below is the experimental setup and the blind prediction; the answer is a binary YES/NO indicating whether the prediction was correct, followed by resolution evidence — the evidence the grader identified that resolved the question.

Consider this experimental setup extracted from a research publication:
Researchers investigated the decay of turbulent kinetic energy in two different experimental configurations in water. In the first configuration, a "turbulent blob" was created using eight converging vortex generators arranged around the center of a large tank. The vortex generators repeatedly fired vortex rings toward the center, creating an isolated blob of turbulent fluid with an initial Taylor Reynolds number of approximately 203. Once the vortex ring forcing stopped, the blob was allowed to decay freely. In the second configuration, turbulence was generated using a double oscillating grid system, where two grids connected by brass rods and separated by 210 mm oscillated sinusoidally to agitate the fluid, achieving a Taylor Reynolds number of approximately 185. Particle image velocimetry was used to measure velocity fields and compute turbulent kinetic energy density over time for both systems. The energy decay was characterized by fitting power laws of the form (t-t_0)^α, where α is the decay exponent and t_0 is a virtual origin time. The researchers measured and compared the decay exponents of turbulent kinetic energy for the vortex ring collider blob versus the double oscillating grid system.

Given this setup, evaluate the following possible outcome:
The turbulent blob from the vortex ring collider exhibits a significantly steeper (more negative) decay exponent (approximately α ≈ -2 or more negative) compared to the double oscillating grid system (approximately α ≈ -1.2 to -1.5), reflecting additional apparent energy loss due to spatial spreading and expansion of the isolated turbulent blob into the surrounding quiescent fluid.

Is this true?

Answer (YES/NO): NO